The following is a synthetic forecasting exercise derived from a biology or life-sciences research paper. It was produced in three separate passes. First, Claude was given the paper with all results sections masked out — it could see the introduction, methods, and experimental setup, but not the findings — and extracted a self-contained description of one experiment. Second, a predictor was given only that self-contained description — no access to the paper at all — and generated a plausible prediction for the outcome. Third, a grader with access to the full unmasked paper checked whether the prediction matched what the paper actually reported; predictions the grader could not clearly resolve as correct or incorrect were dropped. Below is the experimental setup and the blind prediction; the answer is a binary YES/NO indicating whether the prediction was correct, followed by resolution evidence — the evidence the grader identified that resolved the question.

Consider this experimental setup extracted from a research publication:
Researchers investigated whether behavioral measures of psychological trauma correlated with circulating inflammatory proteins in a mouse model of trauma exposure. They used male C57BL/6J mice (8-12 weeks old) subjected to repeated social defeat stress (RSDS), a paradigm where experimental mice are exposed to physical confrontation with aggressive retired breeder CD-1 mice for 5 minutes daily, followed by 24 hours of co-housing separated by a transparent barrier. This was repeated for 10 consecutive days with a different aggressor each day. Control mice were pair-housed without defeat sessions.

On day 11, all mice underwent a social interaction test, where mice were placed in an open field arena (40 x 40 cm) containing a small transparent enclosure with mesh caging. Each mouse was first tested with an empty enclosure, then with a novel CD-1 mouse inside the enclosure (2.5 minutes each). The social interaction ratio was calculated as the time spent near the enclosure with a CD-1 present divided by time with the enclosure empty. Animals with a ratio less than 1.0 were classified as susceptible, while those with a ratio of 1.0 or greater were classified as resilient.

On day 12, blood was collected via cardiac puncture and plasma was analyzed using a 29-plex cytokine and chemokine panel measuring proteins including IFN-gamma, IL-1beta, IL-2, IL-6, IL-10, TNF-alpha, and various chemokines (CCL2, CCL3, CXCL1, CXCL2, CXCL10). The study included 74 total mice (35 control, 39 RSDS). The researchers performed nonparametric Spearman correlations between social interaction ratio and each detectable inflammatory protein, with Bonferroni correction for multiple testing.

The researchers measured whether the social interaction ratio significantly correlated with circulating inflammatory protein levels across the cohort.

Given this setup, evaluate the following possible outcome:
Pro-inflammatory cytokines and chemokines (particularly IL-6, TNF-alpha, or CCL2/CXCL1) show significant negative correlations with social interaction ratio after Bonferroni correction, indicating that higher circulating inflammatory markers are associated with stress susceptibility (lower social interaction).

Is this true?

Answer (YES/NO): NO